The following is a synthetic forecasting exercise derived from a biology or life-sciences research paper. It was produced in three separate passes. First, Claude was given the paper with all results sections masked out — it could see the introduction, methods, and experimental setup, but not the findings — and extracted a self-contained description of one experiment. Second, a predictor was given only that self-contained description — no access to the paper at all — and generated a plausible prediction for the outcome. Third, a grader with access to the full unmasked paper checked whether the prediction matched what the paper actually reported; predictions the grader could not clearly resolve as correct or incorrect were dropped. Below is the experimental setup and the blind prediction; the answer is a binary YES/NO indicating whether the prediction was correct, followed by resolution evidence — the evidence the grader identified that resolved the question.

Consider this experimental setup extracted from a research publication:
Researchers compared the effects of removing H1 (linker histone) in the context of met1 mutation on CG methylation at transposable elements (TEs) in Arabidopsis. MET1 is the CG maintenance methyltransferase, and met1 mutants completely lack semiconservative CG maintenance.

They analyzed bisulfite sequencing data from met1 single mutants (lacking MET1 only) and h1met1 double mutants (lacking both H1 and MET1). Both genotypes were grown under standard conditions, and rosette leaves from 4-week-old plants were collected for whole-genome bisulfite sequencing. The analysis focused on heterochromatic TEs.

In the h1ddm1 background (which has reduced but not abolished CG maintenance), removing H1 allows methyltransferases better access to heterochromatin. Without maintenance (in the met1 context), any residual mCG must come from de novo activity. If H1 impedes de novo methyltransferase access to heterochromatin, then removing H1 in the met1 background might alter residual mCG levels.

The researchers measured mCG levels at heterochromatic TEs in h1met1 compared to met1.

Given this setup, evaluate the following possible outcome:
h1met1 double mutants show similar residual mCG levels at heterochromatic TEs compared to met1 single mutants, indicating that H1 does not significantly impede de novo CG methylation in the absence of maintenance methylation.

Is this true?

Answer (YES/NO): YES